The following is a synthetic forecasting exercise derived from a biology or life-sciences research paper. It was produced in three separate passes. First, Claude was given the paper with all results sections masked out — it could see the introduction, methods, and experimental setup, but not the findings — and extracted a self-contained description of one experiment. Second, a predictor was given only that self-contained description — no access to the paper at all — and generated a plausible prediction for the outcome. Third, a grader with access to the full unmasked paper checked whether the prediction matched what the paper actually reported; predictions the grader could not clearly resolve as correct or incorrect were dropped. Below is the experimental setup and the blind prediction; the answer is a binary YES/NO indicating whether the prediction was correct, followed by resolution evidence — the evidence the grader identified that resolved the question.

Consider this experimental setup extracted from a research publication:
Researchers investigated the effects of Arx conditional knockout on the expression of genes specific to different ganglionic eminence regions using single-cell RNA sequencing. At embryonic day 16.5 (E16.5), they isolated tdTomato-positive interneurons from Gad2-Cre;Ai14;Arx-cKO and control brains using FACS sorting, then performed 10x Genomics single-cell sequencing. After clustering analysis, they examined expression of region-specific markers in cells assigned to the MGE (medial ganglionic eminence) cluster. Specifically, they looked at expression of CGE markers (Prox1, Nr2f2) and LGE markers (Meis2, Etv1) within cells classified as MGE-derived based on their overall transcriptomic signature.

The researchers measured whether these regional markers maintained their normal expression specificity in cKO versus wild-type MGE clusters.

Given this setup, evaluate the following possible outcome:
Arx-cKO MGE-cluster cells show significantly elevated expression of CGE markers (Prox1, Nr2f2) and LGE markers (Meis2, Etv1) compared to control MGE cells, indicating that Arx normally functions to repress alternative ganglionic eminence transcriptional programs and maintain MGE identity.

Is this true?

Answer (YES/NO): YES